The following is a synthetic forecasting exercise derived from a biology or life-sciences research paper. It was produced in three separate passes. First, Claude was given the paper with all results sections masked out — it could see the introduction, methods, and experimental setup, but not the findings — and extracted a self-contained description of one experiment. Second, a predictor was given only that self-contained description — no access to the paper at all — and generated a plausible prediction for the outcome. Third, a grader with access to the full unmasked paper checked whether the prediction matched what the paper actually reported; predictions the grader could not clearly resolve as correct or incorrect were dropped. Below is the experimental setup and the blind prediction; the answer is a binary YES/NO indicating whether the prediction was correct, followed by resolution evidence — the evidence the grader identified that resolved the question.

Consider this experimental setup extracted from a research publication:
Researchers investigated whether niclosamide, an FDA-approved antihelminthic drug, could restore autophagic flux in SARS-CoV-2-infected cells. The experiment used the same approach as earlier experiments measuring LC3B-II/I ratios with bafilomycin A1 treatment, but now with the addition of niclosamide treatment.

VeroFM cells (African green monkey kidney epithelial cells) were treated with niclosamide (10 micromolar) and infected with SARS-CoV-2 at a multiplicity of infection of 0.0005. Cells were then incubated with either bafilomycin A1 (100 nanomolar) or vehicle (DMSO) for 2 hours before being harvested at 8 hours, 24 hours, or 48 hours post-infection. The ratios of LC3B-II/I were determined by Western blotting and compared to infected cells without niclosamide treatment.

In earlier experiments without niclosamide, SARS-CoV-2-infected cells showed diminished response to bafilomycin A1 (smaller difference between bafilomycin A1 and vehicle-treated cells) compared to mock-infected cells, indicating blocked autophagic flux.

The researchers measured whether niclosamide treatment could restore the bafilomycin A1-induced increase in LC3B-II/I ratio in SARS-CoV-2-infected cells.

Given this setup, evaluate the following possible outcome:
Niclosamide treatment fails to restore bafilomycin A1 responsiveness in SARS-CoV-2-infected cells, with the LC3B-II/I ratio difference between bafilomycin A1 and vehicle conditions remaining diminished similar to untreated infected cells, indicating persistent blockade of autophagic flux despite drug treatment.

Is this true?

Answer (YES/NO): NO